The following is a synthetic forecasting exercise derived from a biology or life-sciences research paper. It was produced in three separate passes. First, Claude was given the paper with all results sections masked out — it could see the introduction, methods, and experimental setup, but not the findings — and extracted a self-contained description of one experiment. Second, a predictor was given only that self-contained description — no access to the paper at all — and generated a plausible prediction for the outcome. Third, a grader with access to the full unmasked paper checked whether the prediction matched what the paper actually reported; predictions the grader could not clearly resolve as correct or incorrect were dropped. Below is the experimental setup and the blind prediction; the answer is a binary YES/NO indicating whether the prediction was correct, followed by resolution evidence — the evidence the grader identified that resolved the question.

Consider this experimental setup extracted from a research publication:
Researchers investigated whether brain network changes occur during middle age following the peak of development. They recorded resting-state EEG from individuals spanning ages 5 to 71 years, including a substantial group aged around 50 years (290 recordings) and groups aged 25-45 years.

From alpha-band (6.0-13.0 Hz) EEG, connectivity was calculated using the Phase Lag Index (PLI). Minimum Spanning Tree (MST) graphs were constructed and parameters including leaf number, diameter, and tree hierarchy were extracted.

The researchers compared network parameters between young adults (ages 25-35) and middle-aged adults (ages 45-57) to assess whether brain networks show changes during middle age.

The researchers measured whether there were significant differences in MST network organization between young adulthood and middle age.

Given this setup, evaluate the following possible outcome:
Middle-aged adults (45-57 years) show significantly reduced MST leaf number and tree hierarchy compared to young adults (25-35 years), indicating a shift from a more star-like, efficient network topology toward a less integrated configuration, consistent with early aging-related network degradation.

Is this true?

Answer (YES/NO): NO